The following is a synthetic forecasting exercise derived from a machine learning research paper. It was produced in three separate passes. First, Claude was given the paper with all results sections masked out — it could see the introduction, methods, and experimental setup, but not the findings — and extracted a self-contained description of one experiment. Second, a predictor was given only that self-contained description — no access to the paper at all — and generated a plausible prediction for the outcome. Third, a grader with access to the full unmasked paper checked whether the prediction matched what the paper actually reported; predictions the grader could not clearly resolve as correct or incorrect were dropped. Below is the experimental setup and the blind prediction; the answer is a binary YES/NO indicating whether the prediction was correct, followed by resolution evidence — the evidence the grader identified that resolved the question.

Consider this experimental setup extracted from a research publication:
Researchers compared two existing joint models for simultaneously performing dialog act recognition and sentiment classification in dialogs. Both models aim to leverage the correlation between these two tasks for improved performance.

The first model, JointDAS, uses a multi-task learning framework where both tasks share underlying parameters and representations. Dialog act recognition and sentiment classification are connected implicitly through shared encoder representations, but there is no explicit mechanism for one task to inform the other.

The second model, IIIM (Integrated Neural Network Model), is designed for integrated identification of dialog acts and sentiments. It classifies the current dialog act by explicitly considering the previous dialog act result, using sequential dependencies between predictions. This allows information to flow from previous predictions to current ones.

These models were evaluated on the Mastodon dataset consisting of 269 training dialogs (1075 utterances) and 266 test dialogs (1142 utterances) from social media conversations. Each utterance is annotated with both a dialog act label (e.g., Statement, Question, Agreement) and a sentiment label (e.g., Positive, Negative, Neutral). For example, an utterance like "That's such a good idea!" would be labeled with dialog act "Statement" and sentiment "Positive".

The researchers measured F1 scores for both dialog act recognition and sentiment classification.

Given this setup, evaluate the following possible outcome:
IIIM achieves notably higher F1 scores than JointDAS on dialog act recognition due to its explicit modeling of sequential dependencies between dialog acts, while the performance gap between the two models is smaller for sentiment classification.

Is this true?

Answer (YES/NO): NO